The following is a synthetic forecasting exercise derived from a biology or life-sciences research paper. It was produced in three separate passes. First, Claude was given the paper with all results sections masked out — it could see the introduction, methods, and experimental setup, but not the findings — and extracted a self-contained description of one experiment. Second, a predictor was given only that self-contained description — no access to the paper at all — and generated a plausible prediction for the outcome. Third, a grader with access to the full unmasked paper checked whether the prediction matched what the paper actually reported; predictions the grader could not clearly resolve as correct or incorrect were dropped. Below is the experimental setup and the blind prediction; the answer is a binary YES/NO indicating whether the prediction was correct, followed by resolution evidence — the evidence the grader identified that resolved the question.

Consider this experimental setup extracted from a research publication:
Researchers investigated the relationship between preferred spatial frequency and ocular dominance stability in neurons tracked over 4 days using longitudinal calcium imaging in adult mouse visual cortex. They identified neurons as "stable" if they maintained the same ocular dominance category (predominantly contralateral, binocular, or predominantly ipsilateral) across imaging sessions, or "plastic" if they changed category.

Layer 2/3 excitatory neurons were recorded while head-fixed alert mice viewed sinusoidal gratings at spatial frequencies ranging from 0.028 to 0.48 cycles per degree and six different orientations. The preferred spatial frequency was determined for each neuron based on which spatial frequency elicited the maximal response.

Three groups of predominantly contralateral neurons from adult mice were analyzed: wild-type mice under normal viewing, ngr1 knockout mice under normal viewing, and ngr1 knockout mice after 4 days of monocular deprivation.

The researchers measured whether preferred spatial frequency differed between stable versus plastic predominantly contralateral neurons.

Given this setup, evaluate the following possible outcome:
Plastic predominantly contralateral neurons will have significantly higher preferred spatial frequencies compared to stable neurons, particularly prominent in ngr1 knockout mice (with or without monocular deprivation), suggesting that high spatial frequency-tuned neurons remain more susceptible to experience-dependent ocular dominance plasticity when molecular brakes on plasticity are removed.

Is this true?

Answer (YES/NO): NO